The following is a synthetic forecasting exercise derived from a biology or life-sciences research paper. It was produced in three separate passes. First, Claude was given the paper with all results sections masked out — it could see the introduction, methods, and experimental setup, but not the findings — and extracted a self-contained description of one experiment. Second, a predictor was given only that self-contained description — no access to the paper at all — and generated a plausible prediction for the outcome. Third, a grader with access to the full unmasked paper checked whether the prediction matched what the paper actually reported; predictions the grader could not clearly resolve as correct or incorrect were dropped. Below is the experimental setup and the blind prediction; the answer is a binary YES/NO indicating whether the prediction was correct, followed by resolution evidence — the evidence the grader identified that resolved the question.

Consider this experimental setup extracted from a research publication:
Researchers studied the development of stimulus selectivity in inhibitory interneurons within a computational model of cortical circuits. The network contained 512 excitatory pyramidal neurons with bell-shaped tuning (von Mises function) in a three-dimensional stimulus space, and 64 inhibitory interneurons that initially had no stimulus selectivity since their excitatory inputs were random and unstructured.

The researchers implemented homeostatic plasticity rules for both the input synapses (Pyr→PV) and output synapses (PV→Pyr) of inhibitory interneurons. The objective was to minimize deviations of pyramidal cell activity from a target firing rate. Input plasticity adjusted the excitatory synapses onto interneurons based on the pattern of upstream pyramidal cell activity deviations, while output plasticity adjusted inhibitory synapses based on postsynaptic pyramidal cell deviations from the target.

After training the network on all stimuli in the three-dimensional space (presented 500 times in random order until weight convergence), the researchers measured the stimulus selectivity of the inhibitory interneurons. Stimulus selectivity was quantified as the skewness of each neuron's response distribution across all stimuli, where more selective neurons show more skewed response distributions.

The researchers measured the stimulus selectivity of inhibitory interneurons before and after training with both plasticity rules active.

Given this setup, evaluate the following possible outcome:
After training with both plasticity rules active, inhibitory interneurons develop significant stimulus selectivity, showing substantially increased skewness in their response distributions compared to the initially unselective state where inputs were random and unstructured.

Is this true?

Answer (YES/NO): YES